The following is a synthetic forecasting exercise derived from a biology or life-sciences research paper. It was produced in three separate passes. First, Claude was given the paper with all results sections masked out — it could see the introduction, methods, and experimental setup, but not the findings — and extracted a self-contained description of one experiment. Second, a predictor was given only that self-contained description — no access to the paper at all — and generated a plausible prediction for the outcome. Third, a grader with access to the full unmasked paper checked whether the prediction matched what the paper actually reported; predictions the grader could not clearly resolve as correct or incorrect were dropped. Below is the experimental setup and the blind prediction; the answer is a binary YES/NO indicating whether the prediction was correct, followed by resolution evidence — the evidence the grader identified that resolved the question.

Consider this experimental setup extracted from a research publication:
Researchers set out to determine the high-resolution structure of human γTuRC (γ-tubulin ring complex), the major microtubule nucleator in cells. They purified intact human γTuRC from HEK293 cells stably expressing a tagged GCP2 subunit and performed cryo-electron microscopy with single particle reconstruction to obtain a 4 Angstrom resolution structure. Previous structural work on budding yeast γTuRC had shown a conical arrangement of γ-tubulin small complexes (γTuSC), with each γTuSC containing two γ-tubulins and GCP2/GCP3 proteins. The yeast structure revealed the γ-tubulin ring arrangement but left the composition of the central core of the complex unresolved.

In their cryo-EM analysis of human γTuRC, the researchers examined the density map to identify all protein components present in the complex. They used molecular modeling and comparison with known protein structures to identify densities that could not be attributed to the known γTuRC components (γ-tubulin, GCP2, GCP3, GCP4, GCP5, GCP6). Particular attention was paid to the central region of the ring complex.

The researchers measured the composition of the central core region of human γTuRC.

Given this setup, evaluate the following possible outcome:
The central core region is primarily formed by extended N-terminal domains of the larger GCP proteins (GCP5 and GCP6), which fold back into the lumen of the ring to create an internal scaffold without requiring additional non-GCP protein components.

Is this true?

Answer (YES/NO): NO